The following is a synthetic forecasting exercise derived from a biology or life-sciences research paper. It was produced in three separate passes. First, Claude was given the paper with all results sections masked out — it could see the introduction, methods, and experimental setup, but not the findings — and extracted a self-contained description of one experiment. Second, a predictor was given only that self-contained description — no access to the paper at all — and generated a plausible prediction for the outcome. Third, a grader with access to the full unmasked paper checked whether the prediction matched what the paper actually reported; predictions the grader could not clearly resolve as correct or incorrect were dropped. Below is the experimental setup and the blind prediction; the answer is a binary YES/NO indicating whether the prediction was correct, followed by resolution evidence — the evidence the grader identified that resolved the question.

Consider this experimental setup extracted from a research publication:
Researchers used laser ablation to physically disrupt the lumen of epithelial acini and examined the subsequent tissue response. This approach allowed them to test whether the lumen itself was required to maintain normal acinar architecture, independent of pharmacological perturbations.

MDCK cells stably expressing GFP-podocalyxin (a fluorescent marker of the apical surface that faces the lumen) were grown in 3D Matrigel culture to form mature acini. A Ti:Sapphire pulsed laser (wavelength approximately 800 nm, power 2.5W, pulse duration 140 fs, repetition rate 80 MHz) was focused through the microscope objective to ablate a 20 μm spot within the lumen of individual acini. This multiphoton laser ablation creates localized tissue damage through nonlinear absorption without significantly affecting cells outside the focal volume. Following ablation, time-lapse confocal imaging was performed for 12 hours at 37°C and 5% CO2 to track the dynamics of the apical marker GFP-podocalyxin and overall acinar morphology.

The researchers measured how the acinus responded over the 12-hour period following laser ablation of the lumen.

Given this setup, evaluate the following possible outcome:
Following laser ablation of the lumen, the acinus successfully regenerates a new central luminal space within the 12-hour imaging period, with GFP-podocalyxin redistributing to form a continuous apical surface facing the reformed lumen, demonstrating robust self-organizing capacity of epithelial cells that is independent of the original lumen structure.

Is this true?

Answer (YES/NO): NO